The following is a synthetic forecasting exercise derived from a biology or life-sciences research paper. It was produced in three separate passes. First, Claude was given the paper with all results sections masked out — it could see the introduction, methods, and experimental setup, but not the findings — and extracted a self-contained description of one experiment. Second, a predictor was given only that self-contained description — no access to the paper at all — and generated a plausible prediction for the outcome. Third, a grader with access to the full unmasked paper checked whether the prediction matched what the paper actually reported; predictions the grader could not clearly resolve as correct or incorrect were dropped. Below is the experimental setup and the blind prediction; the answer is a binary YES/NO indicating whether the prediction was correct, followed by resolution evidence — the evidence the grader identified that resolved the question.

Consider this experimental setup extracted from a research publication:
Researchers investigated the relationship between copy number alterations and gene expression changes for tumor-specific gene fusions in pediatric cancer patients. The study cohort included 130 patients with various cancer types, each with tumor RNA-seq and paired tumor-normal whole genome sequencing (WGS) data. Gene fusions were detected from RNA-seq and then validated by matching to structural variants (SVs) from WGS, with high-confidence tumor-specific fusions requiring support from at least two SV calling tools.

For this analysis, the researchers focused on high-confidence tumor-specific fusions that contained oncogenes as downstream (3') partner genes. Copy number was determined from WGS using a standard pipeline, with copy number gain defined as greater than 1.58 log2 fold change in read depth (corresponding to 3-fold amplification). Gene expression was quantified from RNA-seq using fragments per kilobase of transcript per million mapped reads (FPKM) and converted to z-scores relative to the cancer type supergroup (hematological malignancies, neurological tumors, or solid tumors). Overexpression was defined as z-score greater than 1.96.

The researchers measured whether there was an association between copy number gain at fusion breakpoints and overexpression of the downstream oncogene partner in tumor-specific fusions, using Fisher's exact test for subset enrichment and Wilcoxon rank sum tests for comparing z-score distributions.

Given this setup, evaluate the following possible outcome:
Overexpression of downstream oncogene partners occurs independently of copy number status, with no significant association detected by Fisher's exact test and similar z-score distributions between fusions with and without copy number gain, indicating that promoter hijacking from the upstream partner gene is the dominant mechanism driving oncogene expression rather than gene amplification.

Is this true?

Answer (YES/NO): NO